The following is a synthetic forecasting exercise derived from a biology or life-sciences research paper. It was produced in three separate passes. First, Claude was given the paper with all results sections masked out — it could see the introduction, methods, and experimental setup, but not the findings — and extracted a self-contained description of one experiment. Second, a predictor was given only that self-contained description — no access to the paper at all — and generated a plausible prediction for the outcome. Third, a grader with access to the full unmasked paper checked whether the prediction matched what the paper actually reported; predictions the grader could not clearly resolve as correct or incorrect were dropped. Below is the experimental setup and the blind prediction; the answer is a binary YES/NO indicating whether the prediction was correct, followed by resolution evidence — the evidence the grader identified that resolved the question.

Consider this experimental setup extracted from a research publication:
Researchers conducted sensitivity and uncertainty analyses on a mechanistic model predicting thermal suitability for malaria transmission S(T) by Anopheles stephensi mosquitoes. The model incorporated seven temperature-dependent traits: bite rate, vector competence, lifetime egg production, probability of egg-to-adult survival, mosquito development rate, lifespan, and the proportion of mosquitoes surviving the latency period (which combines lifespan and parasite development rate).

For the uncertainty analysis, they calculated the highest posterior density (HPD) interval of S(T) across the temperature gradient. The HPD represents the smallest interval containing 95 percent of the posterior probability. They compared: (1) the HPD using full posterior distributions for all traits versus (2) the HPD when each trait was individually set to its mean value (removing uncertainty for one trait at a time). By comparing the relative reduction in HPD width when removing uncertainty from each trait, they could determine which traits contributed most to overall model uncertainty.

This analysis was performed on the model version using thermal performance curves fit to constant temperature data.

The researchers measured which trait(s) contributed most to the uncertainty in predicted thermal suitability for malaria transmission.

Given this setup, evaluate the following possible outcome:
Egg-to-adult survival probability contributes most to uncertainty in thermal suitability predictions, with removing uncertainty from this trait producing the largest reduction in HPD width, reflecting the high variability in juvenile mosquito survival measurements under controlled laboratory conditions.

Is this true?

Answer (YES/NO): NO